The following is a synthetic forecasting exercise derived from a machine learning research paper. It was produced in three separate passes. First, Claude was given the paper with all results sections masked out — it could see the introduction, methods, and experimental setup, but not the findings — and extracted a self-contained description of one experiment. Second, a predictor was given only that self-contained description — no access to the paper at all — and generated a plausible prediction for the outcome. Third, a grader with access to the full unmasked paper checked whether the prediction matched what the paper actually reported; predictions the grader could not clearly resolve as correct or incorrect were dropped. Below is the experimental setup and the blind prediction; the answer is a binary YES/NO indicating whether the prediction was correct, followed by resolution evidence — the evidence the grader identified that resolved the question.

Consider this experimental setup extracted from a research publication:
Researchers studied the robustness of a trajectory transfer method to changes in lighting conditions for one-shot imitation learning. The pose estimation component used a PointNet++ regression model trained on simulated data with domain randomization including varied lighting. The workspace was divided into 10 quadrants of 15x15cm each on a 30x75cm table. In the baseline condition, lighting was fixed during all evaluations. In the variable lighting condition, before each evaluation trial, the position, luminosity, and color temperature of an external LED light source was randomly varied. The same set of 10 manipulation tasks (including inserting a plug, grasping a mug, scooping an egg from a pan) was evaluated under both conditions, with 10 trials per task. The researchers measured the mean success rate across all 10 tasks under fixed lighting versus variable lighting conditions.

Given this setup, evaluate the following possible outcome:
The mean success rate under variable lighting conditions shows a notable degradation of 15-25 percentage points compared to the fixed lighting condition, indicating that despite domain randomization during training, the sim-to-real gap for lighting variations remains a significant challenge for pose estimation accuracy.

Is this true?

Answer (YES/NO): NO